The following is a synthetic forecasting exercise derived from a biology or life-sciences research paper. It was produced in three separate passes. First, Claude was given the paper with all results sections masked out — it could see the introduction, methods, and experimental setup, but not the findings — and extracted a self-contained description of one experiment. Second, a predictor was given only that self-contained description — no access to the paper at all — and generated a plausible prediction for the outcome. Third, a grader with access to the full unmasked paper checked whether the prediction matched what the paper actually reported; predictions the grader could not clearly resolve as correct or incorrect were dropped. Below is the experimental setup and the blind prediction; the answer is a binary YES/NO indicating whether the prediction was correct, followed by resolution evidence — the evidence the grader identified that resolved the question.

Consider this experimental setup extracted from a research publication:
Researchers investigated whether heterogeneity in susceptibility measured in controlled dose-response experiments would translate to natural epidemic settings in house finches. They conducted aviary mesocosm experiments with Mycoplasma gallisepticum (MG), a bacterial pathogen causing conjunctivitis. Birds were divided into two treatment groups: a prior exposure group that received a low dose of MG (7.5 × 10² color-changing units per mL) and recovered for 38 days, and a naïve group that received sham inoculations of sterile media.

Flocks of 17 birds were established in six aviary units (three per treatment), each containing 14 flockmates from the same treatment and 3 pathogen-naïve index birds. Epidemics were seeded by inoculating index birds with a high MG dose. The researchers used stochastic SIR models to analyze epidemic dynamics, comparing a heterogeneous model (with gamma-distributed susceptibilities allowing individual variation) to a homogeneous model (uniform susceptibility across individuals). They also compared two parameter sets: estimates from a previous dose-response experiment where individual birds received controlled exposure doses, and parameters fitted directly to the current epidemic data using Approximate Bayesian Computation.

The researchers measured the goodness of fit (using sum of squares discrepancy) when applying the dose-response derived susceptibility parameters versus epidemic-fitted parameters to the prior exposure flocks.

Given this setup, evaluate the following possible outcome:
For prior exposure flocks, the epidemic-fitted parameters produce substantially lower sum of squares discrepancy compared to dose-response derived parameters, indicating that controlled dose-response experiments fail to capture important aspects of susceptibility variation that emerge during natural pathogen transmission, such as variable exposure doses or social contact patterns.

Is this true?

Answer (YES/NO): NO